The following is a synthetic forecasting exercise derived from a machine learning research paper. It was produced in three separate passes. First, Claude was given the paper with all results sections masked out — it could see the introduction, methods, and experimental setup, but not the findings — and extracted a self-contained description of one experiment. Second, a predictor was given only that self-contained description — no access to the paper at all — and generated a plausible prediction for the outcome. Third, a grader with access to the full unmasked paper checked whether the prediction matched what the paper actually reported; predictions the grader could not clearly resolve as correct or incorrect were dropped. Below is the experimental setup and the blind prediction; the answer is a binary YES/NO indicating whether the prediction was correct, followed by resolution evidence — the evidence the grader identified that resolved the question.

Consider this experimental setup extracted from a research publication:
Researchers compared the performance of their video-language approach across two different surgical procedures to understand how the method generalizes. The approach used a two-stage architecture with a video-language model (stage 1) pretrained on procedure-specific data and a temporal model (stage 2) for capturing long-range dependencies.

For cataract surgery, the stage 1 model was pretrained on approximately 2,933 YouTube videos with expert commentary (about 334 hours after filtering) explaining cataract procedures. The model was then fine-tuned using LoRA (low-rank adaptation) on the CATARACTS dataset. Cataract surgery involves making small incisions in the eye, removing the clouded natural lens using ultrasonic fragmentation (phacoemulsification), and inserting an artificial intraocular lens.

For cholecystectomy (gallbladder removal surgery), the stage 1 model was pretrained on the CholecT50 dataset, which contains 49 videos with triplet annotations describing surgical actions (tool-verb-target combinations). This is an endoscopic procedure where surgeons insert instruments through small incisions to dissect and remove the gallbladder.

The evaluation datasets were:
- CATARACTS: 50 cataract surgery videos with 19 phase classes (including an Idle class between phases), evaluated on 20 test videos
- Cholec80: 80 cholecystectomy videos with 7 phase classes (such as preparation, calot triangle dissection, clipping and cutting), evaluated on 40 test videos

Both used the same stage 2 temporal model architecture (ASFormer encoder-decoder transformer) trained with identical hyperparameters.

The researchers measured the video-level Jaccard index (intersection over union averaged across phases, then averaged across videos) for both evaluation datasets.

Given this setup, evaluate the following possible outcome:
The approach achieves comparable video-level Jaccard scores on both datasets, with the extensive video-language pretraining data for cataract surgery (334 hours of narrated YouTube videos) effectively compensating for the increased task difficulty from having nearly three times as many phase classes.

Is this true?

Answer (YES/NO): YES